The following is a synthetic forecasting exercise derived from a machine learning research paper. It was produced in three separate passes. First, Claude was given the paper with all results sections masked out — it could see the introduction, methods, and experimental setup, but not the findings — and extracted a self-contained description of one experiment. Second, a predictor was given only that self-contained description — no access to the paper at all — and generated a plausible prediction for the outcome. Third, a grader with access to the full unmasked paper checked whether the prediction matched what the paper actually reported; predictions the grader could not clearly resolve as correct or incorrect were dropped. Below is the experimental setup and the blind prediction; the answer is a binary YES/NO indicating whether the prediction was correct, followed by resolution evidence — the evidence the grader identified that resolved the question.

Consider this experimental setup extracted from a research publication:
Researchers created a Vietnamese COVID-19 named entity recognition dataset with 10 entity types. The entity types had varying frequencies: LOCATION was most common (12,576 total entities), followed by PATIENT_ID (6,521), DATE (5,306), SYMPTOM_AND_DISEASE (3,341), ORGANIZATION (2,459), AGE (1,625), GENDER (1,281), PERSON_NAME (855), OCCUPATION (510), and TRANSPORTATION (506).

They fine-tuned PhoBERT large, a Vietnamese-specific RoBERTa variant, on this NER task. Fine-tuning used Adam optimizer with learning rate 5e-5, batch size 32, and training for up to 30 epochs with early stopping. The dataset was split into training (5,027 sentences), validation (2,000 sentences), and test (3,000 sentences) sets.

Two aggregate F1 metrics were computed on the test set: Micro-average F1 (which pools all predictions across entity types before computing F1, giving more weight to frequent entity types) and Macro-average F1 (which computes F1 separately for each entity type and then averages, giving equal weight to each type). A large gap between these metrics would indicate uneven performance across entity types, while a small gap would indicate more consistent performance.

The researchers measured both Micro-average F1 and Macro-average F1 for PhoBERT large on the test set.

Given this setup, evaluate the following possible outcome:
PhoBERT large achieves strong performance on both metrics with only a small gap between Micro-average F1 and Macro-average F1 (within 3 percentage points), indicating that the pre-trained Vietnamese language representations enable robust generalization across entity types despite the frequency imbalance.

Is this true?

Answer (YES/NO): YES